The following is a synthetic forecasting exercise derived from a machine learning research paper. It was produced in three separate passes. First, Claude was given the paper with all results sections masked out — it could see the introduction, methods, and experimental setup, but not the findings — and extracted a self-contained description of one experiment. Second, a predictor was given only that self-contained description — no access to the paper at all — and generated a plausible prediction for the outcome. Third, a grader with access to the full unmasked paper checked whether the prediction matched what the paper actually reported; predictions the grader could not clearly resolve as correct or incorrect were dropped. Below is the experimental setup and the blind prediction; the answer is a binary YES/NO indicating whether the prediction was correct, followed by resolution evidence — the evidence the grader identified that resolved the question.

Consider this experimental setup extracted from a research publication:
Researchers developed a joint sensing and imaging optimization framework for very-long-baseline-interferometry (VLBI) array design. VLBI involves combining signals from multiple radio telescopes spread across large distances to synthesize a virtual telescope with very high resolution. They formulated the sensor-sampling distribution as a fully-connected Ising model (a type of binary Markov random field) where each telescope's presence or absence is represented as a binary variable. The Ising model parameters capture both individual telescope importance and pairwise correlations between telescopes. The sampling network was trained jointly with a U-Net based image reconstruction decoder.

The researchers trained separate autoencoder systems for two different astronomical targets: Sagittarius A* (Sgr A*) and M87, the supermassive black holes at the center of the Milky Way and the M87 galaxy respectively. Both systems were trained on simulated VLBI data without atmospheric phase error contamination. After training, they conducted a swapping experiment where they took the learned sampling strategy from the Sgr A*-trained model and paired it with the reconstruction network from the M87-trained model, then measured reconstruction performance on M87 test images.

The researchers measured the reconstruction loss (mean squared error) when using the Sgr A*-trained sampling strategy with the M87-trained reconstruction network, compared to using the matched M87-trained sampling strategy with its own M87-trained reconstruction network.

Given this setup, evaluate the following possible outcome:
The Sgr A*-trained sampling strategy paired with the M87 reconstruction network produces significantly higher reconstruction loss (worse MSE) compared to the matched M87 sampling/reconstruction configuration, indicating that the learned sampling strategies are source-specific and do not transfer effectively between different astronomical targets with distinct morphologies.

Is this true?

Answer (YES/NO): NO